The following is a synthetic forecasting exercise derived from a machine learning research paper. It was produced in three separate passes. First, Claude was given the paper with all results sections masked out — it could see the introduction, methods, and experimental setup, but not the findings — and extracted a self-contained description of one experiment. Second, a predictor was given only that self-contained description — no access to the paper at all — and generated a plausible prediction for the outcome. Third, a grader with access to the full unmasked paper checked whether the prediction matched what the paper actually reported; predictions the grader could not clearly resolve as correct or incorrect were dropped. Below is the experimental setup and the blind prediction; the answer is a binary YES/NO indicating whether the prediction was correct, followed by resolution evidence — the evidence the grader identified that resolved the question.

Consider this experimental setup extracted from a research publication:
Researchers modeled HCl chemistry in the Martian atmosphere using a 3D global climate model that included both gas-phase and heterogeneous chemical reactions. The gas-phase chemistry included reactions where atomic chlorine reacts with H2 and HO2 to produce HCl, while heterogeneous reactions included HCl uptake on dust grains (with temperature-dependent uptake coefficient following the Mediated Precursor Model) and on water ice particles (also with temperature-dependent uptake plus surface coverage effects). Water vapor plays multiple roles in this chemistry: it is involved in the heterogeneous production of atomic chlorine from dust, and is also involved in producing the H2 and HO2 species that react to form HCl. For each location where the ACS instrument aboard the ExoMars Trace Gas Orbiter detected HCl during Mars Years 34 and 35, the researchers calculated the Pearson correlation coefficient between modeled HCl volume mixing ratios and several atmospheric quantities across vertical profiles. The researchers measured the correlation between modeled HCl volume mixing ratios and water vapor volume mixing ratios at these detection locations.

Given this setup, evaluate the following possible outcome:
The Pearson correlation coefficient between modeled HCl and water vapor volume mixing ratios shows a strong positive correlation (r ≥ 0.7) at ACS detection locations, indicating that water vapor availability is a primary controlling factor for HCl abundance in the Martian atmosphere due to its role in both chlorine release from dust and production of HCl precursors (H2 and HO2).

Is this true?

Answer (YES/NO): YES